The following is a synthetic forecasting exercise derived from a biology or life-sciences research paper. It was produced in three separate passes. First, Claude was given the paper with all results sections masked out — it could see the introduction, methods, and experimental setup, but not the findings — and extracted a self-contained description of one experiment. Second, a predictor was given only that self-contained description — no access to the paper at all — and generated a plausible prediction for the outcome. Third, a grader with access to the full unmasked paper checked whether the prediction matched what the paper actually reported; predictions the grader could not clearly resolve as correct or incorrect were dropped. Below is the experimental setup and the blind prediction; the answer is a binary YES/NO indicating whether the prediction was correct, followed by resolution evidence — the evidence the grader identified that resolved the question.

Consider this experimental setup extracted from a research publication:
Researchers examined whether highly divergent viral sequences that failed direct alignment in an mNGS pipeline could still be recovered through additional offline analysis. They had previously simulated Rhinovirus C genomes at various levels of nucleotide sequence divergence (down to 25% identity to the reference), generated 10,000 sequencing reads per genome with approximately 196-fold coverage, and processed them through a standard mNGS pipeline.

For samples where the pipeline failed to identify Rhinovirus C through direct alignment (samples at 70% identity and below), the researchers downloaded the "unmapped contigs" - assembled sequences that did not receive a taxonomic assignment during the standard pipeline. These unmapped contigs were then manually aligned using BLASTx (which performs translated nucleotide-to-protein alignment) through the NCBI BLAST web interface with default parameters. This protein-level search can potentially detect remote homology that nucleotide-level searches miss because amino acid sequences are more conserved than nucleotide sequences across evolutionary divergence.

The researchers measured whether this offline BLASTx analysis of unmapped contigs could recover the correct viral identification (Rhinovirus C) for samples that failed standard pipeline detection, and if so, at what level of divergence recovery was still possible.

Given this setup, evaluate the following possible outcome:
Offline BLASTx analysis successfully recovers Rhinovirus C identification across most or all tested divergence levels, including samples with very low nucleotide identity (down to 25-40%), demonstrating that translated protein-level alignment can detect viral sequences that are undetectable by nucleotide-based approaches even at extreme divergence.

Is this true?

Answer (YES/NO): NO